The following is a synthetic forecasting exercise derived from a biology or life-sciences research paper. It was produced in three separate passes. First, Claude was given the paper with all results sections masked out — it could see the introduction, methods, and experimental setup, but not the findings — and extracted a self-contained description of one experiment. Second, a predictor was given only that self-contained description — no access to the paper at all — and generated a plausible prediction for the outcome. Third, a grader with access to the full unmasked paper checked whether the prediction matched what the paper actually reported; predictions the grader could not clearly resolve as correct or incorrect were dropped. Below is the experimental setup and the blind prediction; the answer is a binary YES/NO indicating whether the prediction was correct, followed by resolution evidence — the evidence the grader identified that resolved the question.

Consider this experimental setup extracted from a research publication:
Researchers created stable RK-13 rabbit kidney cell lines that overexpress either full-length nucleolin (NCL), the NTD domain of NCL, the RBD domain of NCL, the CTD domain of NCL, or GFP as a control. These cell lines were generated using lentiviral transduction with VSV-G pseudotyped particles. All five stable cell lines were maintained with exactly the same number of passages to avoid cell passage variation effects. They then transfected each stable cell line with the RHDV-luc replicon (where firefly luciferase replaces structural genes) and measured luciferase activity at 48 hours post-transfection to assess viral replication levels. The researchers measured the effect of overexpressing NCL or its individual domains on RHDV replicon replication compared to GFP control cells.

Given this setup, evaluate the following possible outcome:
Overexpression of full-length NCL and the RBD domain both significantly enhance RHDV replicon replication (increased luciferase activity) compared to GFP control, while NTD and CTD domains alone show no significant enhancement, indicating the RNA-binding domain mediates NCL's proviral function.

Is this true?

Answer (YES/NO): NO